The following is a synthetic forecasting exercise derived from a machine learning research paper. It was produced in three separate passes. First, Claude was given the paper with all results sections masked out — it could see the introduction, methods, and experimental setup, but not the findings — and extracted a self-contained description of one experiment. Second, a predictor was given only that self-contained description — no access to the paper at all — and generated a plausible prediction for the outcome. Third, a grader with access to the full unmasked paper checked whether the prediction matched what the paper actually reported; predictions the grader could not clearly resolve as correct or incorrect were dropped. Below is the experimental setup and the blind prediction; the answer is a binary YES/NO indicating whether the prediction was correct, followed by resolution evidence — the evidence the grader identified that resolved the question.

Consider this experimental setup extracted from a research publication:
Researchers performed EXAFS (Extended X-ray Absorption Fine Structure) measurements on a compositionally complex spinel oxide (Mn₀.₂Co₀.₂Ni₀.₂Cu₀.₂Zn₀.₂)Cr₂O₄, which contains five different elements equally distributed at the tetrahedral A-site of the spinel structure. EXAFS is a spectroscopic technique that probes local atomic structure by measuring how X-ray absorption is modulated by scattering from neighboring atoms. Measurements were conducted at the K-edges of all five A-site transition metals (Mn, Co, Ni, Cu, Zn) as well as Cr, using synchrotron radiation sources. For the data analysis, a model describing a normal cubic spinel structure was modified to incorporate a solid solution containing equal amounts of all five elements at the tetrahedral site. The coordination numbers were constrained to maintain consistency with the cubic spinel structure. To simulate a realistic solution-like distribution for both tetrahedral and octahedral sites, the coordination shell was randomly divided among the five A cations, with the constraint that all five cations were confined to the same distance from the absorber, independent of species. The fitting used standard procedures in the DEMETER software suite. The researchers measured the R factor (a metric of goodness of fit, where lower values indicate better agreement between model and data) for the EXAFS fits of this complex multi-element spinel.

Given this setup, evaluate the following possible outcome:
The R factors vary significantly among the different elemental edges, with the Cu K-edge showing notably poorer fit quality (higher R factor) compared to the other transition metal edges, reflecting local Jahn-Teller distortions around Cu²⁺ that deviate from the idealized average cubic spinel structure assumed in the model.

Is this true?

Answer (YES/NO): NO